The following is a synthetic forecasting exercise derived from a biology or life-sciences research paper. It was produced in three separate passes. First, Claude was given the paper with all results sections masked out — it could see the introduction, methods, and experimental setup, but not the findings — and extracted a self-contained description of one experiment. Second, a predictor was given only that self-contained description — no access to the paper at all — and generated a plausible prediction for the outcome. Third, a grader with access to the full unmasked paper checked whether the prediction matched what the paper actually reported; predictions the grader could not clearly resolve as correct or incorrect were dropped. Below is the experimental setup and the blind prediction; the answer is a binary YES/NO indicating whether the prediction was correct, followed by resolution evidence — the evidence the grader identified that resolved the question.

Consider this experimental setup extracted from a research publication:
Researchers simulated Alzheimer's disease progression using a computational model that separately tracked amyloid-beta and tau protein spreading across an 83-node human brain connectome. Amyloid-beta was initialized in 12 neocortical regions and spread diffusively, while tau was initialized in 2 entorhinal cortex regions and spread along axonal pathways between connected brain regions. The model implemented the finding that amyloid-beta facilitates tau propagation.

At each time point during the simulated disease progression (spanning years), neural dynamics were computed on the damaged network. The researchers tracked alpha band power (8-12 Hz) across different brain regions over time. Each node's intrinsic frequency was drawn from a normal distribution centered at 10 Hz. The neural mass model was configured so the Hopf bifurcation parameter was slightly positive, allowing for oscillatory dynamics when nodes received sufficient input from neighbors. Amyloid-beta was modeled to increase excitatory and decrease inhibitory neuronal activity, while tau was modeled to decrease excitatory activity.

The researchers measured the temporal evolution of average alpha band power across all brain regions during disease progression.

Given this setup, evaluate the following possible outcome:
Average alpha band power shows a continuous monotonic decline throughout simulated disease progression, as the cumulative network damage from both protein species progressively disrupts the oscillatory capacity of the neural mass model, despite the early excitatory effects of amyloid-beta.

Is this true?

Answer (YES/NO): NO